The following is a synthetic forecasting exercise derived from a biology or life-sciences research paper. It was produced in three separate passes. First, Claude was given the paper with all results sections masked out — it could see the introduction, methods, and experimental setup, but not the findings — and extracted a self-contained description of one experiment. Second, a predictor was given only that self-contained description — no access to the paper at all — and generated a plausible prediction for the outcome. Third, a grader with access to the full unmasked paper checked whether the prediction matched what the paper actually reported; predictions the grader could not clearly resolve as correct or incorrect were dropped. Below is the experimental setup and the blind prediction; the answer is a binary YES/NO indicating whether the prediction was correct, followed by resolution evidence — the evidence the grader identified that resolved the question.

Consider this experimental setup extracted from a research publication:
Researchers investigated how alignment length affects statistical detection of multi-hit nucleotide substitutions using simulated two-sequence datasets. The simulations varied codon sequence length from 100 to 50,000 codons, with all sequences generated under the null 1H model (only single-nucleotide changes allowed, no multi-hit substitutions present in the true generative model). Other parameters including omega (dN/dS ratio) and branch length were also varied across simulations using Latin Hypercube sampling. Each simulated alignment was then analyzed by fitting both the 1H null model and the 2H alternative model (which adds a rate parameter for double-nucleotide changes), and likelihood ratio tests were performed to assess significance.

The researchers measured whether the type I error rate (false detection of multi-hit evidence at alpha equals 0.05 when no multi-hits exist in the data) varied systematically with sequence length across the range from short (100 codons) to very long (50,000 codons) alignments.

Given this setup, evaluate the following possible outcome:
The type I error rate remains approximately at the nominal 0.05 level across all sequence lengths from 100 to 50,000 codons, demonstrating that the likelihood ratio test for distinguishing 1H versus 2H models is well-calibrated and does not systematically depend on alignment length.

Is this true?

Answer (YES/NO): NO